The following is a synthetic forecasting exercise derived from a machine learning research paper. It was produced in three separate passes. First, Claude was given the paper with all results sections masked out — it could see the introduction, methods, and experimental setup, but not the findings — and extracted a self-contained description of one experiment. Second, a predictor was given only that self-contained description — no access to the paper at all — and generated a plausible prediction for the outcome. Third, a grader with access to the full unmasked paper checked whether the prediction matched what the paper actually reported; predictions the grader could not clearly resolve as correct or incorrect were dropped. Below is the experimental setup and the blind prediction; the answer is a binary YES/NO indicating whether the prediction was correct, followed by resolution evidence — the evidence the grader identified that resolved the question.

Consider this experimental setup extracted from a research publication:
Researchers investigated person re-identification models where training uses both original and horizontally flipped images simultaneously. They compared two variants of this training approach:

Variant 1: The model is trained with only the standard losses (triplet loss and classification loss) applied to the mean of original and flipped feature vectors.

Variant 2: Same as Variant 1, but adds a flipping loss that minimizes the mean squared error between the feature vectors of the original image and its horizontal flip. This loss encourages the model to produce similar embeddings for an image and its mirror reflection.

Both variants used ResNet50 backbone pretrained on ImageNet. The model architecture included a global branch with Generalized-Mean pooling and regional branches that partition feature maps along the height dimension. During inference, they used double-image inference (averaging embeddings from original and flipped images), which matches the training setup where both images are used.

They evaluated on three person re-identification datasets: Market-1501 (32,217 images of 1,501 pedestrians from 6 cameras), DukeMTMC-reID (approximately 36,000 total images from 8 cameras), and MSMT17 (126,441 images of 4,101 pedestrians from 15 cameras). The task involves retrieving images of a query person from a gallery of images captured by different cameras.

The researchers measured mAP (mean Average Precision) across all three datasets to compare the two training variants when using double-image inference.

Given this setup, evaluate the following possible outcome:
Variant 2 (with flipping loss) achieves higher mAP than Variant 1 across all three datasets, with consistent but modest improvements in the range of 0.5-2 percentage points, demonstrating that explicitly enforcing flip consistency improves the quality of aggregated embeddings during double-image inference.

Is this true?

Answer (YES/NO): NO